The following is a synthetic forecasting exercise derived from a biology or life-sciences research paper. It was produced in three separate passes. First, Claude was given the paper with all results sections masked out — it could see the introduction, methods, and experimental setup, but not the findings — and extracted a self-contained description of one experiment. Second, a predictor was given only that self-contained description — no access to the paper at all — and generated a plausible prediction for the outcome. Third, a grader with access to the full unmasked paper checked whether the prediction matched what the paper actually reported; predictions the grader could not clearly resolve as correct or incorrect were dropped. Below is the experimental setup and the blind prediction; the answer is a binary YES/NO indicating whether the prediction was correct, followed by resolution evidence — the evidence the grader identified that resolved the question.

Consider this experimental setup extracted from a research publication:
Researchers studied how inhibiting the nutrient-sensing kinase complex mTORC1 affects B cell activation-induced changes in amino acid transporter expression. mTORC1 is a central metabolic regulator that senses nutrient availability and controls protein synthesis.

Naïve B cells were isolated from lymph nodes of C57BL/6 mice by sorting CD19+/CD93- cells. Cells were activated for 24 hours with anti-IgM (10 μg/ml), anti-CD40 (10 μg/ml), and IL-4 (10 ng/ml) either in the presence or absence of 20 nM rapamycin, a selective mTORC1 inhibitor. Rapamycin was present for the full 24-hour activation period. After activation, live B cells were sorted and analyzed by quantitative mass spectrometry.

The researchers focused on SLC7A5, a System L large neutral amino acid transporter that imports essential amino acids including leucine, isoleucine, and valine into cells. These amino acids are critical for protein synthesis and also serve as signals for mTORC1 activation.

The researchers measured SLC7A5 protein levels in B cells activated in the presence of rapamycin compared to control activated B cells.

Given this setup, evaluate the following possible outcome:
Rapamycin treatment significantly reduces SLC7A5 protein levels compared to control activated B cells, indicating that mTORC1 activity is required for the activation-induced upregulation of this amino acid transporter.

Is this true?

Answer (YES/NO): YES